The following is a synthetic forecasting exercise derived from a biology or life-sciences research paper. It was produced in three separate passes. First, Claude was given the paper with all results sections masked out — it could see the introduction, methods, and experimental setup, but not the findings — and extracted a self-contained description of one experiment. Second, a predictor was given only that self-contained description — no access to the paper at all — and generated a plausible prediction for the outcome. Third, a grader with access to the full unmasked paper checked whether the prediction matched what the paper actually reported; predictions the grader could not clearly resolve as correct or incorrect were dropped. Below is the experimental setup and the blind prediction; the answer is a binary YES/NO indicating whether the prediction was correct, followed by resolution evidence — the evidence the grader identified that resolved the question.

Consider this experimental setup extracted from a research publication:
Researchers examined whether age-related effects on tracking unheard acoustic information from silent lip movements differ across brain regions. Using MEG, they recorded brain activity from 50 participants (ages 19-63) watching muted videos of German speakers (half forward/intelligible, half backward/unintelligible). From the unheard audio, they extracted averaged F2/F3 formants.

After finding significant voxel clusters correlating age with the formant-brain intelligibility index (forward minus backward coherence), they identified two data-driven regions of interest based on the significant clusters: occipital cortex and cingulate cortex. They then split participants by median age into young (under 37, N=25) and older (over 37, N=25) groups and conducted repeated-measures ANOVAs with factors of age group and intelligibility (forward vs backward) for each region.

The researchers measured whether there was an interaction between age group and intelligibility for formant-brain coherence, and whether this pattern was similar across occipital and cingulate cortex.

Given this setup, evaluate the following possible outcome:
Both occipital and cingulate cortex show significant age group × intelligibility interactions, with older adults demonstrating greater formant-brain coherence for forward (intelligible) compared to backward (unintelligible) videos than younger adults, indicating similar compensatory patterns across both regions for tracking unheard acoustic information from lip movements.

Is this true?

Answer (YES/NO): NO